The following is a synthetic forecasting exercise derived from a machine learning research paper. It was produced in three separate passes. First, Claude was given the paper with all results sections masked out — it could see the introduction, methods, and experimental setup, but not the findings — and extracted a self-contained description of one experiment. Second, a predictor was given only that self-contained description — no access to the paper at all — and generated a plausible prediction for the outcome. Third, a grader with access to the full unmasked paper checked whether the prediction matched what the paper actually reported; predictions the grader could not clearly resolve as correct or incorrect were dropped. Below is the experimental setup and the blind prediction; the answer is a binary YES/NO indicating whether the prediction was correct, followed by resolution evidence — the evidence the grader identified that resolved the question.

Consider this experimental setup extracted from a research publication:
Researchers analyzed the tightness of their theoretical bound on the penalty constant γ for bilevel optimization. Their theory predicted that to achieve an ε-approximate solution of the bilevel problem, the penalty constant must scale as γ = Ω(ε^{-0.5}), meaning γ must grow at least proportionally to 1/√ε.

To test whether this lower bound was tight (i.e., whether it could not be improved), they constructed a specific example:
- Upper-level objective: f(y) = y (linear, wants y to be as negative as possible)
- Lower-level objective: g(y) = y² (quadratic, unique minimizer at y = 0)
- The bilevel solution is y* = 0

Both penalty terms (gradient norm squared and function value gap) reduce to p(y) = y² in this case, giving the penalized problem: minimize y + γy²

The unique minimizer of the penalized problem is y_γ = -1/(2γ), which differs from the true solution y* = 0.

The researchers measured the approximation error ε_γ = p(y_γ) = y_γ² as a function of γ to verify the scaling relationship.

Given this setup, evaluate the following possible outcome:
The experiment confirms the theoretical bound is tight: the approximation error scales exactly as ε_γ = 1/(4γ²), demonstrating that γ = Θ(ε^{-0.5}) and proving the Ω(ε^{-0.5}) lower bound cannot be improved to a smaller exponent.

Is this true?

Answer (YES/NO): YES